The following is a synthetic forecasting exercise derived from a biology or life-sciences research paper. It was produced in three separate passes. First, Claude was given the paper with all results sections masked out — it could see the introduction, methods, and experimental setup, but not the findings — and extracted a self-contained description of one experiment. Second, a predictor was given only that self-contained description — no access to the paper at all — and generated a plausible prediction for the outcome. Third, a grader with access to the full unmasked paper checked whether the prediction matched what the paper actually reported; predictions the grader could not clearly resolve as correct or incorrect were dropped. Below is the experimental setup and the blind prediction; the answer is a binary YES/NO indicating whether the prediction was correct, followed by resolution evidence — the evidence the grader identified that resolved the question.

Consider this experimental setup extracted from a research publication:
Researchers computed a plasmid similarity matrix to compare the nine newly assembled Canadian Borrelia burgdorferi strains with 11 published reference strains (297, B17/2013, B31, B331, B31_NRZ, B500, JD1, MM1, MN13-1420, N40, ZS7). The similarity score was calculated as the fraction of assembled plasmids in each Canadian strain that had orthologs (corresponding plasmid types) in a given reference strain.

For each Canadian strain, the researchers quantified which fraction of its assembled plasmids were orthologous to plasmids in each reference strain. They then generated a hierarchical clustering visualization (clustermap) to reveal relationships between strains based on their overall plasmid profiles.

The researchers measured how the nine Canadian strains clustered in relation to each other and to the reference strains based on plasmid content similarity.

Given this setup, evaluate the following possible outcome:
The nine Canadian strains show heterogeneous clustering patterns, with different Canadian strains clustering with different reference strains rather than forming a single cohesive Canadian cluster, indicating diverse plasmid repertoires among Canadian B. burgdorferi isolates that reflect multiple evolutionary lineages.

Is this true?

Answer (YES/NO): YES